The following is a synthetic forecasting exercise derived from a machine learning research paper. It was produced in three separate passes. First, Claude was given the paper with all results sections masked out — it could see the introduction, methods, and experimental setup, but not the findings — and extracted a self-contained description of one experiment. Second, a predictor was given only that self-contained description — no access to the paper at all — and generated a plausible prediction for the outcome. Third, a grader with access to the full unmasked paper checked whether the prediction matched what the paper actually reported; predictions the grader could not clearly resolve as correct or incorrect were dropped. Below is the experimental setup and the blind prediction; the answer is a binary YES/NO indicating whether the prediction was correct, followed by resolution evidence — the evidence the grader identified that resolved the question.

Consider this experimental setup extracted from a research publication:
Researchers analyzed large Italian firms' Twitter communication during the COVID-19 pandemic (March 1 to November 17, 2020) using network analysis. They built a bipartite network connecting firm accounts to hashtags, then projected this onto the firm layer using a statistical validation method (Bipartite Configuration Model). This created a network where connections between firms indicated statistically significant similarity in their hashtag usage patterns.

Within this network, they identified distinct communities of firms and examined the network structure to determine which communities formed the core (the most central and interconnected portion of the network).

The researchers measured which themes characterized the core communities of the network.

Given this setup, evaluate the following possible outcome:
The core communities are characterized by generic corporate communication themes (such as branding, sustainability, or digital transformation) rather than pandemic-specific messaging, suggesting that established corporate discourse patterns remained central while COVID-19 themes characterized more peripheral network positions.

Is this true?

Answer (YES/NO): NO